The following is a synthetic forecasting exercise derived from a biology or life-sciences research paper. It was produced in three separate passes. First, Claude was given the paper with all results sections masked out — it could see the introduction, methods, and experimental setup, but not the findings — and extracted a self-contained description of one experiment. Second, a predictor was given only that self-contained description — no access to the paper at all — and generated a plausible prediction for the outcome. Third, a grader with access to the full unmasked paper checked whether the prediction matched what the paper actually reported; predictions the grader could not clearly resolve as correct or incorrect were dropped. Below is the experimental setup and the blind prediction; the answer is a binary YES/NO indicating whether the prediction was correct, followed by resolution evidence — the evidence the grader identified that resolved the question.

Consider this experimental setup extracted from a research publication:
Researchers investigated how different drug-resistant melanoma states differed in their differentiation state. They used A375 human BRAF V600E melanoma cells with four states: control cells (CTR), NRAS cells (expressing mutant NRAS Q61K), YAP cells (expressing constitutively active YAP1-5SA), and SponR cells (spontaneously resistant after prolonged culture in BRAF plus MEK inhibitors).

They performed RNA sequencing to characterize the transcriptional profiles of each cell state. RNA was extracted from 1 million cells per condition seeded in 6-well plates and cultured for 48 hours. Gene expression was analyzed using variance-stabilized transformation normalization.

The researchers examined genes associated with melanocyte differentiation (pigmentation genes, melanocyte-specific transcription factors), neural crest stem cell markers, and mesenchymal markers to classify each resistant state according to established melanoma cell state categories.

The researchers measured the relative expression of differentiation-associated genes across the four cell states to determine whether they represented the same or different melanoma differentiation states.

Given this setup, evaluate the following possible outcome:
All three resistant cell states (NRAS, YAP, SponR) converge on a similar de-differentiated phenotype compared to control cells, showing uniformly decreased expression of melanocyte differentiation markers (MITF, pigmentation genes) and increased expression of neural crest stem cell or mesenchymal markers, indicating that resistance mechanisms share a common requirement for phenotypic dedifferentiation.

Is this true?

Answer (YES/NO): NO